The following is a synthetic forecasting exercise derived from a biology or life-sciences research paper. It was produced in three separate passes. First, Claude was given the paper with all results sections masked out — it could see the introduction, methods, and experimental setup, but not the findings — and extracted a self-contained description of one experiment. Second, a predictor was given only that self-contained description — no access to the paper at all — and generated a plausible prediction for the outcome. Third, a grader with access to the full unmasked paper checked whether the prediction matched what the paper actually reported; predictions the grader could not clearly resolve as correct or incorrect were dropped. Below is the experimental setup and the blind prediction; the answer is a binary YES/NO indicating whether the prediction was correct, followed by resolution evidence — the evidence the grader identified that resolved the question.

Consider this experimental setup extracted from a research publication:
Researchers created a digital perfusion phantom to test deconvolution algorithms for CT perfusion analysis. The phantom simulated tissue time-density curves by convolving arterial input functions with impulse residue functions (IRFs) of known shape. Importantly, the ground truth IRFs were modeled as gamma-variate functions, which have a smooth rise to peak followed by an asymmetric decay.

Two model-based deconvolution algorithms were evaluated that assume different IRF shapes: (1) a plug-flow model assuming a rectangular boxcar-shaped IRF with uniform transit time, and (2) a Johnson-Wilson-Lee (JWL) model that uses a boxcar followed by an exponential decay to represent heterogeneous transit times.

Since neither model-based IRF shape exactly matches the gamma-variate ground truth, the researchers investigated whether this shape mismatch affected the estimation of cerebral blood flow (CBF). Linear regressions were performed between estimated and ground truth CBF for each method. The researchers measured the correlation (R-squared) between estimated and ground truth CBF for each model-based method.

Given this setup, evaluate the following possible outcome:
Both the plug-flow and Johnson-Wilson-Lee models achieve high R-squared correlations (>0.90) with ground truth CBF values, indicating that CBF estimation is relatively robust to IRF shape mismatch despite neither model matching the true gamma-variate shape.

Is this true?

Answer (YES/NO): YES